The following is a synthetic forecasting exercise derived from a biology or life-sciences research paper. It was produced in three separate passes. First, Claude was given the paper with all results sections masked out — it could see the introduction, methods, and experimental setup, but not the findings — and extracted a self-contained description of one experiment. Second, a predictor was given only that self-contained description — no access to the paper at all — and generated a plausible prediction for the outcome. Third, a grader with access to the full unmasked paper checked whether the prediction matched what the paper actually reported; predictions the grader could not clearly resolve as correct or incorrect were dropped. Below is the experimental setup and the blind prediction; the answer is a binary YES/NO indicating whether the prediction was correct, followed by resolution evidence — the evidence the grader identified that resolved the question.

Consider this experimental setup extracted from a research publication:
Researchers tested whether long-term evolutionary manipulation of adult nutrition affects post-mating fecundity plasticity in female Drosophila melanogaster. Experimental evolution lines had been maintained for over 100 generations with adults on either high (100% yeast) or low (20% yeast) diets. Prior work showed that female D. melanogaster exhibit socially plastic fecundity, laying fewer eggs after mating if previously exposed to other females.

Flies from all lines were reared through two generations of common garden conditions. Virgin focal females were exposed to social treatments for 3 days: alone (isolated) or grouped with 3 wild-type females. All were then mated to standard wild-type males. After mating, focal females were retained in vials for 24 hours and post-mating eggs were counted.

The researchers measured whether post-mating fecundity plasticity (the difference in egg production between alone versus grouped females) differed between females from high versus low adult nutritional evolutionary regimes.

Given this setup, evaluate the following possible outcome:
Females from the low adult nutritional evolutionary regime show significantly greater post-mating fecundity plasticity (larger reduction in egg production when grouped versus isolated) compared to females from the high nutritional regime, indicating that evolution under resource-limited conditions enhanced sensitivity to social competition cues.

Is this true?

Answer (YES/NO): NO